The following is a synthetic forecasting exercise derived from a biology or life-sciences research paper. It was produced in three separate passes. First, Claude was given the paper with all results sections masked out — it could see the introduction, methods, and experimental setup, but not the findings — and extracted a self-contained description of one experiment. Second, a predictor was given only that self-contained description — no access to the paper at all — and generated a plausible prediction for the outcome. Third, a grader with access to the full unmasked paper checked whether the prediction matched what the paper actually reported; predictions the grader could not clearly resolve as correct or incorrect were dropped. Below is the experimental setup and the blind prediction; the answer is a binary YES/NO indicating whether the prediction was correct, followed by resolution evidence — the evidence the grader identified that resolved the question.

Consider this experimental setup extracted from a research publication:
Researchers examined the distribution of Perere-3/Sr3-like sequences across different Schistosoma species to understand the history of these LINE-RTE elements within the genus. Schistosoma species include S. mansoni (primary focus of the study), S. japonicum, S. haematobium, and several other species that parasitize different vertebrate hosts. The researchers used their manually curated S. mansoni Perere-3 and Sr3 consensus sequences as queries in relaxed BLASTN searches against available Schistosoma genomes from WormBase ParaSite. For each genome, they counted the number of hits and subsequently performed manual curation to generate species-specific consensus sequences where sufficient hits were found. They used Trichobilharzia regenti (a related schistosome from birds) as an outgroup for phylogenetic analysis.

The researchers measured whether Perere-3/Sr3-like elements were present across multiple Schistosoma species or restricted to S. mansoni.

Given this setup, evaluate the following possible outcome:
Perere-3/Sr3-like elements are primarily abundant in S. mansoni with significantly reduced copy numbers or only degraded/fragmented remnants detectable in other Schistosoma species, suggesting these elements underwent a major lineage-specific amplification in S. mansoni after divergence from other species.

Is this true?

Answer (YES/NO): NO